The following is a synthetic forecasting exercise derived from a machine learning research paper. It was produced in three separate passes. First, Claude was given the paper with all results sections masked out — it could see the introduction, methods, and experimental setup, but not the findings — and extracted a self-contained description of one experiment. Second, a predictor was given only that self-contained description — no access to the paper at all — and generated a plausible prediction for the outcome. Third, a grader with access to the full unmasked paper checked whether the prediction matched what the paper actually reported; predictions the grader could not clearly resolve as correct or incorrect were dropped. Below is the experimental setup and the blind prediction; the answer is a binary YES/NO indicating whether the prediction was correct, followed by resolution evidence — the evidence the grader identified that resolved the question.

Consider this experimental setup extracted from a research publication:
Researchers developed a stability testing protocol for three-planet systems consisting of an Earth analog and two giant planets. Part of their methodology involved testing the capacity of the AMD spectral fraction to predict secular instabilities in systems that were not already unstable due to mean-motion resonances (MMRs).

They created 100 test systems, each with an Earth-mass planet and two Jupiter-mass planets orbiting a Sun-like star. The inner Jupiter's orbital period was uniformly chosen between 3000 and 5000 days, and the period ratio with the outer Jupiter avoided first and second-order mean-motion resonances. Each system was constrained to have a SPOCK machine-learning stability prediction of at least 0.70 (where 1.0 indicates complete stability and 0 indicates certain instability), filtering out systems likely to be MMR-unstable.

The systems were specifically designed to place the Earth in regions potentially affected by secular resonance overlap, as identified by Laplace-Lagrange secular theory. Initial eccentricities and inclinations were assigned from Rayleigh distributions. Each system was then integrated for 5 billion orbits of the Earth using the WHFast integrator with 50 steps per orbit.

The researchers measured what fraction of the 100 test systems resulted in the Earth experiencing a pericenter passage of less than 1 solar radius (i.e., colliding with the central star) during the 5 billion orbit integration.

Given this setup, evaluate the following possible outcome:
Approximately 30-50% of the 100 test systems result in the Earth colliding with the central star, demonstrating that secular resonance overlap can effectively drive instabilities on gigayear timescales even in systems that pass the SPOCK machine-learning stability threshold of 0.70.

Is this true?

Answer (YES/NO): YES